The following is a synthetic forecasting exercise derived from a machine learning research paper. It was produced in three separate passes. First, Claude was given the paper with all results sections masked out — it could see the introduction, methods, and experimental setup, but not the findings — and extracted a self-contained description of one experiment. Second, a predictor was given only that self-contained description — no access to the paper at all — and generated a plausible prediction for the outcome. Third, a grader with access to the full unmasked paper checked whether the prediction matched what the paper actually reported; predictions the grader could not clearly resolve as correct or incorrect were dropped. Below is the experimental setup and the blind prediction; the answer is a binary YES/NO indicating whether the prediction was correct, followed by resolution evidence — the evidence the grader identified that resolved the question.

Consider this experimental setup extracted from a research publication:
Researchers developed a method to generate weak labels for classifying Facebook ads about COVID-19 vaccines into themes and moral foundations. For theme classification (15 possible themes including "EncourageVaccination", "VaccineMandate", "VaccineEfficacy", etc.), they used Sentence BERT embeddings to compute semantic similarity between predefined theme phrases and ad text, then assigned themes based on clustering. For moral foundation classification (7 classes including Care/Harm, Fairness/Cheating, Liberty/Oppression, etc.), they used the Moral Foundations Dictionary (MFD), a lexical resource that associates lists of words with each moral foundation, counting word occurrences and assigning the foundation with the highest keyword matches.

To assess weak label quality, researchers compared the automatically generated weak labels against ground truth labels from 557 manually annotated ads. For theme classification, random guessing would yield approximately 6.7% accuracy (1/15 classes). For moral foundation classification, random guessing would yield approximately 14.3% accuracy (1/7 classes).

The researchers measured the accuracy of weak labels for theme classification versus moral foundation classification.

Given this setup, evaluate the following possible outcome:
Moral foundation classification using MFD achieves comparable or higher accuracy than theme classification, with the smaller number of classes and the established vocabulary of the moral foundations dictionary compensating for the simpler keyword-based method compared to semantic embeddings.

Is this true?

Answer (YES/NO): NO